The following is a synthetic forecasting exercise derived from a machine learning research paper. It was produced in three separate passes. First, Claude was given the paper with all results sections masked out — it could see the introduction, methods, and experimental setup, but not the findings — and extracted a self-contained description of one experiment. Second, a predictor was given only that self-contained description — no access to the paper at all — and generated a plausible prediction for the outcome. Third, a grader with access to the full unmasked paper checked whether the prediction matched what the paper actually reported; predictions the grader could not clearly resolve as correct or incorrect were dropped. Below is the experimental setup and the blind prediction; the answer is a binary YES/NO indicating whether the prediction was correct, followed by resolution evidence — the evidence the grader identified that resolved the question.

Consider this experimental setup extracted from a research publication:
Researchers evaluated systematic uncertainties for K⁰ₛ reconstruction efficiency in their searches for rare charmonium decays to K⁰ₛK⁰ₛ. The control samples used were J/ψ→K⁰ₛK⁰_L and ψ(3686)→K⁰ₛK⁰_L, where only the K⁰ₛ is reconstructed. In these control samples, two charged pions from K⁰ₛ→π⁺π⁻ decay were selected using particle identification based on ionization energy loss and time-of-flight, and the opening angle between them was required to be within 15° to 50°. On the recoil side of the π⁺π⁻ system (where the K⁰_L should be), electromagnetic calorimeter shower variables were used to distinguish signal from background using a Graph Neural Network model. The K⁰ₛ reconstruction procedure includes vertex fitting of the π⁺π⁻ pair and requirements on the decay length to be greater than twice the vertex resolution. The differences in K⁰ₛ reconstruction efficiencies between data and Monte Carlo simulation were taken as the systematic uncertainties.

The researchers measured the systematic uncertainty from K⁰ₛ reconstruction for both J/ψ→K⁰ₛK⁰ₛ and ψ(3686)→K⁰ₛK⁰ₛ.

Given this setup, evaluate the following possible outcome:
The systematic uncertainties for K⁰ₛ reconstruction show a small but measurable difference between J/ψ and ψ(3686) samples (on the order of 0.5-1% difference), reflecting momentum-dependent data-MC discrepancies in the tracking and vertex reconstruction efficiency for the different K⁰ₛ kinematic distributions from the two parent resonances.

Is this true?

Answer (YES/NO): NO